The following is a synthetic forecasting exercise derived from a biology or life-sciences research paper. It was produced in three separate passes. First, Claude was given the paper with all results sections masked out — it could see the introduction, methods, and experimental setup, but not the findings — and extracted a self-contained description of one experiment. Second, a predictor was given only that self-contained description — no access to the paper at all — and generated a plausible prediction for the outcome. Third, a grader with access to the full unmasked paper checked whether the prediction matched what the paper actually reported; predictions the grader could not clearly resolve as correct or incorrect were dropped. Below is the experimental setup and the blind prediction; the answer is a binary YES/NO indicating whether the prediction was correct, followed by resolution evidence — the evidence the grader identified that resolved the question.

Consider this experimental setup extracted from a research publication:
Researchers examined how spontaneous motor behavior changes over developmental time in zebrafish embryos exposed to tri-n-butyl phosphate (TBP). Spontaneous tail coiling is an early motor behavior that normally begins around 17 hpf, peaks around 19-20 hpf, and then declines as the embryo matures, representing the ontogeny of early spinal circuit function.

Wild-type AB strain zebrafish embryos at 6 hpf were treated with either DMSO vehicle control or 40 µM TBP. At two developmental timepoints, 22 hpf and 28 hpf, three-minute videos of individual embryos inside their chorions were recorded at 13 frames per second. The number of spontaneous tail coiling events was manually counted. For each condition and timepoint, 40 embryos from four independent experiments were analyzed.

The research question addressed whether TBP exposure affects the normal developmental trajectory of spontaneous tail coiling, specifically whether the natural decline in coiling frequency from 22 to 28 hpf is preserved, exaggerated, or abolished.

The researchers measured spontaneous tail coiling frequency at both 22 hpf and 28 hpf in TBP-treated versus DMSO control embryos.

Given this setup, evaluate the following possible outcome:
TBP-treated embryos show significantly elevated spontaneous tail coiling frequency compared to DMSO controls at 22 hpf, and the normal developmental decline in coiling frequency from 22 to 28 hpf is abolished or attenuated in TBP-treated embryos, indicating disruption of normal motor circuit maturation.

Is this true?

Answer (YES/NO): NO